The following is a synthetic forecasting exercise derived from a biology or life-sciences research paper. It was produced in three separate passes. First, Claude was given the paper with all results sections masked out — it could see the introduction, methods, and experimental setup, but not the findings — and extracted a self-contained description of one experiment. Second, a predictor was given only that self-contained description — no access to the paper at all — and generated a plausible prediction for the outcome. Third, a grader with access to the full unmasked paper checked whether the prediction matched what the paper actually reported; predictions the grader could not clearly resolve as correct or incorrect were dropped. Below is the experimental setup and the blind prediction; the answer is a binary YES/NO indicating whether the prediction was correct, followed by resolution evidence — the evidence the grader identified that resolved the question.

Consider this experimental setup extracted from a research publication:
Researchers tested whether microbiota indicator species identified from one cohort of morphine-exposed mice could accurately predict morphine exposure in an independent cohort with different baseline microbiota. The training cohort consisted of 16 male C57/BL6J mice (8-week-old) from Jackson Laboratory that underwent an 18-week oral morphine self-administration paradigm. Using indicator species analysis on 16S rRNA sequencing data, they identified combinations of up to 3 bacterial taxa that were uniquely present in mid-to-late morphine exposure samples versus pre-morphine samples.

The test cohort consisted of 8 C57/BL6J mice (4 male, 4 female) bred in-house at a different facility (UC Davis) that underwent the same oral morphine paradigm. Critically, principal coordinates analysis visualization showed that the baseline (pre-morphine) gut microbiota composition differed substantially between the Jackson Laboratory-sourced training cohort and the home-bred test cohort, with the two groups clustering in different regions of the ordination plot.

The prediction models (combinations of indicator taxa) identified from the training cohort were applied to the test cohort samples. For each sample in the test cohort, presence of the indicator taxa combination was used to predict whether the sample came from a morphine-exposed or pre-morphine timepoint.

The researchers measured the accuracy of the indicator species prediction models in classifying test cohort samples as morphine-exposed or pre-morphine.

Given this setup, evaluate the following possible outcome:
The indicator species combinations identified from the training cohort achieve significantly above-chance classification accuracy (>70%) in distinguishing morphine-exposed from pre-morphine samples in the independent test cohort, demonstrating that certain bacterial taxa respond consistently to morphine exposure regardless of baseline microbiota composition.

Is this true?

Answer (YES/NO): NO